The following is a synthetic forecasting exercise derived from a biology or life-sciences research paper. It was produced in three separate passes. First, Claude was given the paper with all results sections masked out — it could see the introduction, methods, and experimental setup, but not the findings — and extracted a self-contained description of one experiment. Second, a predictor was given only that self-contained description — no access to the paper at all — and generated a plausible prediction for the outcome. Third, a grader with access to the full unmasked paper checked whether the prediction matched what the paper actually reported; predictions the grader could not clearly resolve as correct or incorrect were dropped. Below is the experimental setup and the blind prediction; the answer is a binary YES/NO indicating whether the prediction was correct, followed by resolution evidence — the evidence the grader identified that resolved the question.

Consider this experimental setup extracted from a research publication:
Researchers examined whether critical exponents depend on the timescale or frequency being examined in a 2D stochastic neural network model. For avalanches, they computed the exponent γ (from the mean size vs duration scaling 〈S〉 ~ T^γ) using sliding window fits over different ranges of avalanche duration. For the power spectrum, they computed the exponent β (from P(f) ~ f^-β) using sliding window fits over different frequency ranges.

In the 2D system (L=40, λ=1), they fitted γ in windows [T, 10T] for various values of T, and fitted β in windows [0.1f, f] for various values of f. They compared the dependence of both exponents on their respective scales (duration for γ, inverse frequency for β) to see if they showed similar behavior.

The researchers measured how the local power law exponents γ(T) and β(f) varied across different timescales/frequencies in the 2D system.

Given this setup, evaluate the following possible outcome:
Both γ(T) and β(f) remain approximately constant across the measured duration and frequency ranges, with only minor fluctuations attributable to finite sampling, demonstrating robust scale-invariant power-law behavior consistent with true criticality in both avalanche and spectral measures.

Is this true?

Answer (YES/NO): NO